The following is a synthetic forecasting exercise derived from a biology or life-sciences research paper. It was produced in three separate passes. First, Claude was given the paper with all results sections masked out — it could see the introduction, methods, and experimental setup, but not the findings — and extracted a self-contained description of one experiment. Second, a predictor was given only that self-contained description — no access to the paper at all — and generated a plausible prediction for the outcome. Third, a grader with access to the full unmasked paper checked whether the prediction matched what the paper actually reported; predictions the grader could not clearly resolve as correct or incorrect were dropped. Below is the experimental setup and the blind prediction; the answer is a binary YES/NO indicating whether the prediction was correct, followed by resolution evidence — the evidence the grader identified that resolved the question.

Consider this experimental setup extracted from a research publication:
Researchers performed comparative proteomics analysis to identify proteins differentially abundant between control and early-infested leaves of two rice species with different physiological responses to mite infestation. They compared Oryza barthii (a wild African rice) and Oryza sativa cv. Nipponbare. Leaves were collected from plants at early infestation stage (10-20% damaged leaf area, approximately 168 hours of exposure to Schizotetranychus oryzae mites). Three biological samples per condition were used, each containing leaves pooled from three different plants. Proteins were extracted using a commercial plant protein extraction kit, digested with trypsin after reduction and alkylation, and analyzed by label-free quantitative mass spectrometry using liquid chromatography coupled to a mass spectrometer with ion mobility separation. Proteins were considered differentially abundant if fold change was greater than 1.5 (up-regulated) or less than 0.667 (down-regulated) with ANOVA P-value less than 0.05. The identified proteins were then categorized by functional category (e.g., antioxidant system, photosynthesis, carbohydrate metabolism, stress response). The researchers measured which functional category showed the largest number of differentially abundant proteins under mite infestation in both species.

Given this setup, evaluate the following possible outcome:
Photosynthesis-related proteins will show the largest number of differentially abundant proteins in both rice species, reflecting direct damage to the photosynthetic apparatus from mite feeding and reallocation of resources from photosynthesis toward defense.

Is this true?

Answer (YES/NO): NO